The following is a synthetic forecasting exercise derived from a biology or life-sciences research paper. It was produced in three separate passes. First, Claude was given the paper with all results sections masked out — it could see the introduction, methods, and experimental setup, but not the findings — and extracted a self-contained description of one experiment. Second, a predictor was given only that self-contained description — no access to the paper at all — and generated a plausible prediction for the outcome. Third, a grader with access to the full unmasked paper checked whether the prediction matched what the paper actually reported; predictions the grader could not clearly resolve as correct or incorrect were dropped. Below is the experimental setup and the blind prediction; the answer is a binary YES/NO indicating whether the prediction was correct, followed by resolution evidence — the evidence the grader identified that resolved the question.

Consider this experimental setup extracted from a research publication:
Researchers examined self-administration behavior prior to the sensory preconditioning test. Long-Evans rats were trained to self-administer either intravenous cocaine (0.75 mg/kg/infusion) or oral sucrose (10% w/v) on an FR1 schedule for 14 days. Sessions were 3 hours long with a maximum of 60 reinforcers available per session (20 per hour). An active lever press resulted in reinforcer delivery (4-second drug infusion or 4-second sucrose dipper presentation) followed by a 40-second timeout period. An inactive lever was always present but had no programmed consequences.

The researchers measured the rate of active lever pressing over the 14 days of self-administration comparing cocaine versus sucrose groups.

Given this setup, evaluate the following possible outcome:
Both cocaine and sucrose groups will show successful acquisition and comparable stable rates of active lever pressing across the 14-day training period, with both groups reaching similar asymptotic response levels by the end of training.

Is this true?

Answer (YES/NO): NO